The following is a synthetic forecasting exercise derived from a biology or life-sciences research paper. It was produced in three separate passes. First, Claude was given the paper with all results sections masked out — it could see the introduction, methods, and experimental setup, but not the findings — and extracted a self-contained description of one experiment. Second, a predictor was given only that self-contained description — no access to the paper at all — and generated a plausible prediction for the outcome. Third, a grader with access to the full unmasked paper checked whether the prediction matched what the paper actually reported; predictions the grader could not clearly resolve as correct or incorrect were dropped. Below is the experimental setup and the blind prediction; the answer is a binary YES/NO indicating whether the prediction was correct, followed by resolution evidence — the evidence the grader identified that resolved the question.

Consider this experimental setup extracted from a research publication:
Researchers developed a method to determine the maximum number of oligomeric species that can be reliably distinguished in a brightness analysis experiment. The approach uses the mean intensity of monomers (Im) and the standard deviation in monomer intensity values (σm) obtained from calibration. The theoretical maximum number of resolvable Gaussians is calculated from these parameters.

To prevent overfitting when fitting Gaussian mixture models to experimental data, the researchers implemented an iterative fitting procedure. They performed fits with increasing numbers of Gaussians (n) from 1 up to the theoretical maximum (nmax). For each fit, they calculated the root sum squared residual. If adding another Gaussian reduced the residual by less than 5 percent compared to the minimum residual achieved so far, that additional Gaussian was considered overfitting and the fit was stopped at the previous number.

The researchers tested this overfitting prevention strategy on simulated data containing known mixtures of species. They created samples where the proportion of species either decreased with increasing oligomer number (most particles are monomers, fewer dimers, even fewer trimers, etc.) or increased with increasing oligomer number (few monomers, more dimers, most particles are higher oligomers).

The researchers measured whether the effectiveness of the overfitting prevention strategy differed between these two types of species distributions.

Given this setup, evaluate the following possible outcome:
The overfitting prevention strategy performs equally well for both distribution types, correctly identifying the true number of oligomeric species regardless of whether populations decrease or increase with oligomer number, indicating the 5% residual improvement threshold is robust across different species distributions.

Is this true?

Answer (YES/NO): NO